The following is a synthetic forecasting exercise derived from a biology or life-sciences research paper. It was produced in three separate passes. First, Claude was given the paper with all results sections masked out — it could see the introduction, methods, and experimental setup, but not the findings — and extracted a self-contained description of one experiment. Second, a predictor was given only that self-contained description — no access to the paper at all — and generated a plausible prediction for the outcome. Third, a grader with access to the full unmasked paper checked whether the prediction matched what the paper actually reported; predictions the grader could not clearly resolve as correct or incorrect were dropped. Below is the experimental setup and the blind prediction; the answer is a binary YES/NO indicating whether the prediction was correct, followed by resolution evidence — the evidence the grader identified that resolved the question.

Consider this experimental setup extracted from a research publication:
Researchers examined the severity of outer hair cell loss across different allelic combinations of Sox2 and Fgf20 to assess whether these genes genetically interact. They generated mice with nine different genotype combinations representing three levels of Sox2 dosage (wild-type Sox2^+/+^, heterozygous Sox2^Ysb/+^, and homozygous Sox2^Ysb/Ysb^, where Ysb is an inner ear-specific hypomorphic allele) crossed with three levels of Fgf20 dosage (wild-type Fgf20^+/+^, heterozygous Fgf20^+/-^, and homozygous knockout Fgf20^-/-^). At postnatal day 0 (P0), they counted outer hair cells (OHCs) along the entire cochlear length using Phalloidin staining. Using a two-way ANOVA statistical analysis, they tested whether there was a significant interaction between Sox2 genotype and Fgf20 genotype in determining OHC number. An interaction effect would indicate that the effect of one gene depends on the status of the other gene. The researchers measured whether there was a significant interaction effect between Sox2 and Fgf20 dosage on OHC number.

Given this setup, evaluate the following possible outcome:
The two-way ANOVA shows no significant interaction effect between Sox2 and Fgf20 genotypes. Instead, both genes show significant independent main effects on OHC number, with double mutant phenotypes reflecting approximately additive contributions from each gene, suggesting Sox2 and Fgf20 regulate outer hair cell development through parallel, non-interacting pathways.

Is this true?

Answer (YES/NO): NO